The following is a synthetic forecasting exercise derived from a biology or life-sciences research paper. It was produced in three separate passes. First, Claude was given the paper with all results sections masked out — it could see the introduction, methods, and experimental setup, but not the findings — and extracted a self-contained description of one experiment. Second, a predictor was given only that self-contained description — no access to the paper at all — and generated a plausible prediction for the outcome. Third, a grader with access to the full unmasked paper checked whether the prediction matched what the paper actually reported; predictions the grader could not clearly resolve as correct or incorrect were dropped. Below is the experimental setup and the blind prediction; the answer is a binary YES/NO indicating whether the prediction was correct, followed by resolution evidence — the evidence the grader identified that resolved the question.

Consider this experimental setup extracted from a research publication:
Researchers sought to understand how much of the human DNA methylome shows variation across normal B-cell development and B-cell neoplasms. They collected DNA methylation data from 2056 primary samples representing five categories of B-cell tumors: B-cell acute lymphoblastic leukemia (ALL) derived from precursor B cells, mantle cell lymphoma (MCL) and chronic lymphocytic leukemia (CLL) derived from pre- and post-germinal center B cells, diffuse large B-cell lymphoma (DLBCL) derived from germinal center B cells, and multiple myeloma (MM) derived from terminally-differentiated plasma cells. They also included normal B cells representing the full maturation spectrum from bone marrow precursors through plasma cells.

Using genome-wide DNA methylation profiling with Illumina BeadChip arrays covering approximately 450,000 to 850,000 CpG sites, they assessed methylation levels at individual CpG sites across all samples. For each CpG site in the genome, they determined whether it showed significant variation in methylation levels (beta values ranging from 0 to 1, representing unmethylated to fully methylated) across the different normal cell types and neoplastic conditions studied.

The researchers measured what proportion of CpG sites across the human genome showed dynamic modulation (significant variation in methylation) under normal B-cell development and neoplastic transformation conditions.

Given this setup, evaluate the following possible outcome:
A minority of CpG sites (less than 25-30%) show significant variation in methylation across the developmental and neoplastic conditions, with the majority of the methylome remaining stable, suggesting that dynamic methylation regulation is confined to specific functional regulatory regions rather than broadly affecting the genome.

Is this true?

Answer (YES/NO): NO